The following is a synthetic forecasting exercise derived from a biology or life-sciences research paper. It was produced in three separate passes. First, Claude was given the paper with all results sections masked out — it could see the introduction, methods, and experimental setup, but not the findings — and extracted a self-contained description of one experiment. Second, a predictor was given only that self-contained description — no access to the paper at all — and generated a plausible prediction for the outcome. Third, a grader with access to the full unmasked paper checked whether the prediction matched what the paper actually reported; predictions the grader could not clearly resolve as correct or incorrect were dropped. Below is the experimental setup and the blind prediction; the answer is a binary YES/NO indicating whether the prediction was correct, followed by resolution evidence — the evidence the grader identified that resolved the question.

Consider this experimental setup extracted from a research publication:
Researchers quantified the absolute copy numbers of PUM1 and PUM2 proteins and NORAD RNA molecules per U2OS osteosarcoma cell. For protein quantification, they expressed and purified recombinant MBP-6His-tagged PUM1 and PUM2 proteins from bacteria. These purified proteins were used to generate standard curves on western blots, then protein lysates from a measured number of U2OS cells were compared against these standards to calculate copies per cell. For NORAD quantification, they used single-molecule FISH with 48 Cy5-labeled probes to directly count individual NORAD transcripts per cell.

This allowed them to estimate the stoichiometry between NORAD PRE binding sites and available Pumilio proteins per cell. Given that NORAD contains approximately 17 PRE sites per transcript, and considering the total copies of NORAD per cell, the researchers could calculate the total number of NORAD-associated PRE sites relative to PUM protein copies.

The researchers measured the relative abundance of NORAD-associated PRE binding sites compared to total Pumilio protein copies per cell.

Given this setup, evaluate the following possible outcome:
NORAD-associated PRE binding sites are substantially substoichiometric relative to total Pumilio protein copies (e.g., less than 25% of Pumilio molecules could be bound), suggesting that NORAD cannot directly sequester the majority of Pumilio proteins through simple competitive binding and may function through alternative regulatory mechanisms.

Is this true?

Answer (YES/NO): NO